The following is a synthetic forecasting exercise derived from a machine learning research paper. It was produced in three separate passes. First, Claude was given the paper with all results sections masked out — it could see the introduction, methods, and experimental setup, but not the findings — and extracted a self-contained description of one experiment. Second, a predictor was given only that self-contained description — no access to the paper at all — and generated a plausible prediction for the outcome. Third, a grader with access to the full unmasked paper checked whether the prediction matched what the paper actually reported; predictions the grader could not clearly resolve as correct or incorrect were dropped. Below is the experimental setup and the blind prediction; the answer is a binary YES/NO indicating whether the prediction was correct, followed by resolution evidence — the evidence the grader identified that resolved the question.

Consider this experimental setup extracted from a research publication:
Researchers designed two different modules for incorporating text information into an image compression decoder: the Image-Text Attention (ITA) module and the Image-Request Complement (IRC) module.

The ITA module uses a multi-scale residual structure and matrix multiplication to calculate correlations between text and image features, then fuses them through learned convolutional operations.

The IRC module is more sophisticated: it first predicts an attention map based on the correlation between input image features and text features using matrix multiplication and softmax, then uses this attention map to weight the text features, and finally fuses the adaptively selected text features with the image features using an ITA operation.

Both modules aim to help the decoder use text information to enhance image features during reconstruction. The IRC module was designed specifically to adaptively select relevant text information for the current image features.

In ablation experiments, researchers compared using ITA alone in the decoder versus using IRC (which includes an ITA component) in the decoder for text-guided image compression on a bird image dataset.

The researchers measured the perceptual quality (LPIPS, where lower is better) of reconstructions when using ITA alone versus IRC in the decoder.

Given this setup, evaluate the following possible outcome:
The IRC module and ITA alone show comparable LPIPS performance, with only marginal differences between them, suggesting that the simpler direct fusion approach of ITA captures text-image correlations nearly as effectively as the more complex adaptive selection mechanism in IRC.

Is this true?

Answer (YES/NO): NO